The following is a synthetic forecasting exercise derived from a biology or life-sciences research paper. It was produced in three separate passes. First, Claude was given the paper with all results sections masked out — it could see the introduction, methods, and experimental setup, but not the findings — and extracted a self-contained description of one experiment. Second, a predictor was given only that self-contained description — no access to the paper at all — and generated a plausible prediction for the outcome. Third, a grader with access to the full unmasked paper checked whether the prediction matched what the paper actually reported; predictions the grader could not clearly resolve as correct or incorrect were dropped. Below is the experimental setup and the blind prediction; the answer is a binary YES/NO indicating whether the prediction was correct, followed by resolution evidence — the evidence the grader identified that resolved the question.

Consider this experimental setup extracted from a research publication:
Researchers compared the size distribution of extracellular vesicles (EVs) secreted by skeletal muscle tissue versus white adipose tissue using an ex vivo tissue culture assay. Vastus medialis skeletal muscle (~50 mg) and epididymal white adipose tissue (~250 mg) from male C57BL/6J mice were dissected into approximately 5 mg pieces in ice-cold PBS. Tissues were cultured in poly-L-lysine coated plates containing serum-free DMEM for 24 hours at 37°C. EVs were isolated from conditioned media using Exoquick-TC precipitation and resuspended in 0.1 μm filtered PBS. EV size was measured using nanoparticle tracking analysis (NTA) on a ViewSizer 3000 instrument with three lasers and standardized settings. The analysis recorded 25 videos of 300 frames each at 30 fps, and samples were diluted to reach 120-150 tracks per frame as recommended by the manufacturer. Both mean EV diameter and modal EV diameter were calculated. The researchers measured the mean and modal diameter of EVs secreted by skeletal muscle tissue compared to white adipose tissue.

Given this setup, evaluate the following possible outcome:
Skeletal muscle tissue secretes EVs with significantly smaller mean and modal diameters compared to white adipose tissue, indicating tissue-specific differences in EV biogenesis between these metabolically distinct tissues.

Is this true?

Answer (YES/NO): NO